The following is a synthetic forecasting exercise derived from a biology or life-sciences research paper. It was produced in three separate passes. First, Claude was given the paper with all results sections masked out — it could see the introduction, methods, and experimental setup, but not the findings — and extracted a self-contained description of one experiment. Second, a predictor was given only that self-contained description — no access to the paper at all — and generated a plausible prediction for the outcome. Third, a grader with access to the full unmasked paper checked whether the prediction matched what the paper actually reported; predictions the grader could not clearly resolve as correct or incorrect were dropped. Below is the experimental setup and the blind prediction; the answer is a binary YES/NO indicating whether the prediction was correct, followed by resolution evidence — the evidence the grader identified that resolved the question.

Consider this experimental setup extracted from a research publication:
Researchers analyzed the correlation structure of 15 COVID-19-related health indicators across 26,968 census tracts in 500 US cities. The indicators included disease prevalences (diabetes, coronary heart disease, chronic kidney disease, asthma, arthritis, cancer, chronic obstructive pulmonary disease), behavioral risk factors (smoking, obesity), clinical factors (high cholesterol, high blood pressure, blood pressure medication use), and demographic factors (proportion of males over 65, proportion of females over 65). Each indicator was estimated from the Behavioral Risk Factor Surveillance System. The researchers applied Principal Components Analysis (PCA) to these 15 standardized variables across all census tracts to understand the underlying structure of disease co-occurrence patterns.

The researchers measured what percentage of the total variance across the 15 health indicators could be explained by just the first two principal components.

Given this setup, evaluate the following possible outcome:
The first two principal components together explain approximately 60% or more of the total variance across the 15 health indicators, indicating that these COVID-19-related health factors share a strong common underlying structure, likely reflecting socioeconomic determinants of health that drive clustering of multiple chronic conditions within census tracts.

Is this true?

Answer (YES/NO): YES